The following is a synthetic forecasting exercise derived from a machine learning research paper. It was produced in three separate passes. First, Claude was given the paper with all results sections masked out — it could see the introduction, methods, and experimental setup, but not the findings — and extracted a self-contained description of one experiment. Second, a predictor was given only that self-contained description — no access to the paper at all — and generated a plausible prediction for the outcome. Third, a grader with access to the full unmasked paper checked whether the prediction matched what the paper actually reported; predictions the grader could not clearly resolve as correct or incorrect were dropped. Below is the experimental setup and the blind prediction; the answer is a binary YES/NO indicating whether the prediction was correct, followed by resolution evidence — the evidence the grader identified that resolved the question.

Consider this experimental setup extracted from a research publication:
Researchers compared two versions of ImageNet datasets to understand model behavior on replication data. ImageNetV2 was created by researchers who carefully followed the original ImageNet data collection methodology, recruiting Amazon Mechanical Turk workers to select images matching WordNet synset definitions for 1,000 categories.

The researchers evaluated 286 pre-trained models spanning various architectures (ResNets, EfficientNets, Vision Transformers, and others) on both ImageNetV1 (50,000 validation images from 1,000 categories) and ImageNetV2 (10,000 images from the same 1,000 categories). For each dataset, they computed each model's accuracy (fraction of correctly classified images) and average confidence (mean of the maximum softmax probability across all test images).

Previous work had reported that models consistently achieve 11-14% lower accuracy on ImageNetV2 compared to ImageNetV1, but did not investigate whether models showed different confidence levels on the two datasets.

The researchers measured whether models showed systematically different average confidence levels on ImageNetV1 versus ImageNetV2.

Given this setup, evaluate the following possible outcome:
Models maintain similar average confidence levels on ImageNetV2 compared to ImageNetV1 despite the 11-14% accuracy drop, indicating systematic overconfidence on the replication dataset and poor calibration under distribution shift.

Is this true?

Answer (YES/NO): NO